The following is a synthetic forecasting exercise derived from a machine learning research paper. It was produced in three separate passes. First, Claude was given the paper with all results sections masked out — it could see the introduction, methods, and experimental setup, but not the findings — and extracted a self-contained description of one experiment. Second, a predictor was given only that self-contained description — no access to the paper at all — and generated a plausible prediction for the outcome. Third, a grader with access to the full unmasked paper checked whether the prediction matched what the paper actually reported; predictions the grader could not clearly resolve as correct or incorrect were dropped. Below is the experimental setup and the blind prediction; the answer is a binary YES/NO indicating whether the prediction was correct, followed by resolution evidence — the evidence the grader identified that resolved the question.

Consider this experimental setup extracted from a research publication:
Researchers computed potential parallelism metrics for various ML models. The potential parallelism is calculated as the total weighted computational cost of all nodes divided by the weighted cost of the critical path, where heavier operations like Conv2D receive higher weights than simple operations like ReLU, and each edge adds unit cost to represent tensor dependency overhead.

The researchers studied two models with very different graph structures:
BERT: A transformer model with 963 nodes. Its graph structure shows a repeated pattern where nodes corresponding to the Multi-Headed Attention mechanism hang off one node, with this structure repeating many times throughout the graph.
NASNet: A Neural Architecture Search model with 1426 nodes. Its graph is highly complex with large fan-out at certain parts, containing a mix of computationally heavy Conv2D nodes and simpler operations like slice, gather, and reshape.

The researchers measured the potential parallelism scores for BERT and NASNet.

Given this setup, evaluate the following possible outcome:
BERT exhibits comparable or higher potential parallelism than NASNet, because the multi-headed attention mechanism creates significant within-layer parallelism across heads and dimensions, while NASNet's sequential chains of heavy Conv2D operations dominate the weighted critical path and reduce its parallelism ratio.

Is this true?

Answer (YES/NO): NO